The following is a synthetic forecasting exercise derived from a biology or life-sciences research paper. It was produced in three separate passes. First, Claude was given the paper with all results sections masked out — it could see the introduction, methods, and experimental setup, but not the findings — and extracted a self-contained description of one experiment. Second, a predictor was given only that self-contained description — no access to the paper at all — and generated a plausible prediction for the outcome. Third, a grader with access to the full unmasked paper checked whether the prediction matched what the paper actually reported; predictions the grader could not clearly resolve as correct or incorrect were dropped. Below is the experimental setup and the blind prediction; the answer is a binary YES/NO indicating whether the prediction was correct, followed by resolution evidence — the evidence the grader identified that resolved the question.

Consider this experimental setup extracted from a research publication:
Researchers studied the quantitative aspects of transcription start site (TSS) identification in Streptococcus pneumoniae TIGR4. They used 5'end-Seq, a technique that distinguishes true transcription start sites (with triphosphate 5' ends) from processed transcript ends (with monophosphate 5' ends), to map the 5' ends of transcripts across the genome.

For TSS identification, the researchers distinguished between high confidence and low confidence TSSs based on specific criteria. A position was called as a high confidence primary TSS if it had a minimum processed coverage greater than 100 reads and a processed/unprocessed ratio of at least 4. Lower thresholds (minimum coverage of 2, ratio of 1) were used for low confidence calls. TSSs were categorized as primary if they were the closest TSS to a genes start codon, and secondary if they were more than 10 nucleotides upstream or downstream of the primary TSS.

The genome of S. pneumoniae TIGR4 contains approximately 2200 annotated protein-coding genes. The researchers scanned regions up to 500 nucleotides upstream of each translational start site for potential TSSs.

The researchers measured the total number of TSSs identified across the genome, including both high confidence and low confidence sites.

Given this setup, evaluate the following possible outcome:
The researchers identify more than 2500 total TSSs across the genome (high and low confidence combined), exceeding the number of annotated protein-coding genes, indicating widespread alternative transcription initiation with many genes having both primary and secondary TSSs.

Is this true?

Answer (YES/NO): NO